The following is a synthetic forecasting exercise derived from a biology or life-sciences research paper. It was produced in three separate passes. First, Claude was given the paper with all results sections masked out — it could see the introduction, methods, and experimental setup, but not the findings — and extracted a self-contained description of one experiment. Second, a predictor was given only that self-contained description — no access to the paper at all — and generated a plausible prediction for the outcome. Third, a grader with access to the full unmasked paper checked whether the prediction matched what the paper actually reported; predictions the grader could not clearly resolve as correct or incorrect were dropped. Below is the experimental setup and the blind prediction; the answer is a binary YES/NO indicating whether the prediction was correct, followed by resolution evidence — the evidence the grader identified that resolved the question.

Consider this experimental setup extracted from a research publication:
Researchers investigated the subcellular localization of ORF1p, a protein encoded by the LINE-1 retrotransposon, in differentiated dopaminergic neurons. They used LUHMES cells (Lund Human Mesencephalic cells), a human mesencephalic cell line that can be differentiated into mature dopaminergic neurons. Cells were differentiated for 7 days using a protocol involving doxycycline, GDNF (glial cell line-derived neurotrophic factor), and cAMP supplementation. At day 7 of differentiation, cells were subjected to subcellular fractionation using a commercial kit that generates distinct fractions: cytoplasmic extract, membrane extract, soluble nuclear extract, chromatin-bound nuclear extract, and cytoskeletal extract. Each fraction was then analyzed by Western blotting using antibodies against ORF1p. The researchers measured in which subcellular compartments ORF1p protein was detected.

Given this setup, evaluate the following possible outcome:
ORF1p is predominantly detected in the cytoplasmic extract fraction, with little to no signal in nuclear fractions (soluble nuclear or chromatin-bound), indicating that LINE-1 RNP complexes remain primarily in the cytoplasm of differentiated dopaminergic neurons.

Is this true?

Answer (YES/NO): NO